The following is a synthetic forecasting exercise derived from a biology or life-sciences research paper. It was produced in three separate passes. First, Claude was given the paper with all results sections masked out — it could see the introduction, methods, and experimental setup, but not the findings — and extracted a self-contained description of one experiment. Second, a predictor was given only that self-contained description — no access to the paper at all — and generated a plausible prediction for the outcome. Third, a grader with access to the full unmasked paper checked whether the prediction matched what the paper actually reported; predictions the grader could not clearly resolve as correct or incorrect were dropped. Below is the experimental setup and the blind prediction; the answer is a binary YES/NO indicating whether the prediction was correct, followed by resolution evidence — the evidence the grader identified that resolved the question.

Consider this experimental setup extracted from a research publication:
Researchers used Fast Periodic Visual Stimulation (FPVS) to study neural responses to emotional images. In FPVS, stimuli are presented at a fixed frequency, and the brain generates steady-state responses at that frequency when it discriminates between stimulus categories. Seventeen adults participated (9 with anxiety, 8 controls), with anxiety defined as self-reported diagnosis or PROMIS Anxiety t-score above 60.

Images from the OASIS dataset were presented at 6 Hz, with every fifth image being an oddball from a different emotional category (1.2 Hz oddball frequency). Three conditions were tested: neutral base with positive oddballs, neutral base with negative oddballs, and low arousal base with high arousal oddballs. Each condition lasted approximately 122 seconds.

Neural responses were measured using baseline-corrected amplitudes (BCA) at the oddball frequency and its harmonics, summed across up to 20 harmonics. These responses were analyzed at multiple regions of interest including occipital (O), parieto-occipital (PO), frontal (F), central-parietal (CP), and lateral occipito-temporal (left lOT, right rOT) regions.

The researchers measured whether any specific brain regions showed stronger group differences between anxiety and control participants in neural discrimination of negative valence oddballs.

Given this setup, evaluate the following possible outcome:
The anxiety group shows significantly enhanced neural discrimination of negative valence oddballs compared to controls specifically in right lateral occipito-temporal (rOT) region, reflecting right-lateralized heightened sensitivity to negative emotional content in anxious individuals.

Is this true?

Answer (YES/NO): NO